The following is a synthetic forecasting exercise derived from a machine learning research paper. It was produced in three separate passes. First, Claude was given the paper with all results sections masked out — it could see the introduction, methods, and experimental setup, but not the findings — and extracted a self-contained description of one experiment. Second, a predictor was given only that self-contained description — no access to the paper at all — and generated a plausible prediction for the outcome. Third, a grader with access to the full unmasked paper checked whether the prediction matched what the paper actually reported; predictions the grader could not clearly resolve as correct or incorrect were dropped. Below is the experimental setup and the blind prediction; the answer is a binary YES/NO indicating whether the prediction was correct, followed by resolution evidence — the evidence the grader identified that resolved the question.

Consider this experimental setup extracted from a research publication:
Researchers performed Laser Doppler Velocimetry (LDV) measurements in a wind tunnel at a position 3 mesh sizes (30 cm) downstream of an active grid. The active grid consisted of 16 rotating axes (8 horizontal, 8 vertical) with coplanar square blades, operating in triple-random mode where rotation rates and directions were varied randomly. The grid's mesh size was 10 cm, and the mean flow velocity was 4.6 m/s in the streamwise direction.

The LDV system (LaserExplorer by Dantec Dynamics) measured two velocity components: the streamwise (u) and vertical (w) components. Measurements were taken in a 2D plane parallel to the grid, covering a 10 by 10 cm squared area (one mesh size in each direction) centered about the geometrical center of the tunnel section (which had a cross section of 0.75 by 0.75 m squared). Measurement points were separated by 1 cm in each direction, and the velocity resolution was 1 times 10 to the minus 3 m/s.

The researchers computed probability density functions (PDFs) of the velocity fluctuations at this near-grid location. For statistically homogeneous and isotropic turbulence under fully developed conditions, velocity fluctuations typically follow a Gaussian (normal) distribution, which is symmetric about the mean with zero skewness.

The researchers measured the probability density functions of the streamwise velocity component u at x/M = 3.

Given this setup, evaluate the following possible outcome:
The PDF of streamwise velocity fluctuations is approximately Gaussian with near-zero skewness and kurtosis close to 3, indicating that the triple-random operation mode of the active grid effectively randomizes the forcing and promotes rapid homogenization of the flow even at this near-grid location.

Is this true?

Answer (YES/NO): NO